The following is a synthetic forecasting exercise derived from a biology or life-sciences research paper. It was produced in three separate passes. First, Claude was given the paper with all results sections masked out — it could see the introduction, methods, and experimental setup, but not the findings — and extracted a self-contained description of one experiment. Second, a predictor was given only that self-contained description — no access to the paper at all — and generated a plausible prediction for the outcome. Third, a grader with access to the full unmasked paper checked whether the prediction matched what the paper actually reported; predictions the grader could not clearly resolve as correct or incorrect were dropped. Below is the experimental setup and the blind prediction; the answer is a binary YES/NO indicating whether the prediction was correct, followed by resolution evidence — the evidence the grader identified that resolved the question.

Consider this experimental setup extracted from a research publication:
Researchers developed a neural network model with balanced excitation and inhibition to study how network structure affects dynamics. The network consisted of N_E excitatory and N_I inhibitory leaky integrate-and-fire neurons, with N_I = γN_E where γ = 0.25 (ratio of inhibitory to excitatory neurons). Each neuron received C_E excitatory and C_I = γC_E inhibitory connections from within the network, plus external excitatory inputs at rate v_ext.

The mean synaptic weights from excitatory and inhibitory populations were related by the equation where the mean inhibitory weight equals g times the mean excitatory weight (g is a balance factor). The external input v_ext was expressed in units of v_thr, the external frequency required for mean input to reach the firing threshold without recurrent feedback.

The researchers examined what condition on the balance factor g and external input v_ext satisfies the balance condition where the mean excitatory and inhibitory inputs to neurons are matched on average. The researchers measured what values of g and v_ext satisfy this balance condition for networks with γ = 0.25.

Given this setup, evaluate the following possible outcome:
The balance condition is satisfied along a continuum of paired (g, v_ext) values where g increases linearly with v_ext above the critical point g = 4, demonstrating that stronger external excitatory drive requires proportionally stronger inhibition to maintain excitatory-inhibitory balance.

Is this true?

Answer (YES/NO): NO